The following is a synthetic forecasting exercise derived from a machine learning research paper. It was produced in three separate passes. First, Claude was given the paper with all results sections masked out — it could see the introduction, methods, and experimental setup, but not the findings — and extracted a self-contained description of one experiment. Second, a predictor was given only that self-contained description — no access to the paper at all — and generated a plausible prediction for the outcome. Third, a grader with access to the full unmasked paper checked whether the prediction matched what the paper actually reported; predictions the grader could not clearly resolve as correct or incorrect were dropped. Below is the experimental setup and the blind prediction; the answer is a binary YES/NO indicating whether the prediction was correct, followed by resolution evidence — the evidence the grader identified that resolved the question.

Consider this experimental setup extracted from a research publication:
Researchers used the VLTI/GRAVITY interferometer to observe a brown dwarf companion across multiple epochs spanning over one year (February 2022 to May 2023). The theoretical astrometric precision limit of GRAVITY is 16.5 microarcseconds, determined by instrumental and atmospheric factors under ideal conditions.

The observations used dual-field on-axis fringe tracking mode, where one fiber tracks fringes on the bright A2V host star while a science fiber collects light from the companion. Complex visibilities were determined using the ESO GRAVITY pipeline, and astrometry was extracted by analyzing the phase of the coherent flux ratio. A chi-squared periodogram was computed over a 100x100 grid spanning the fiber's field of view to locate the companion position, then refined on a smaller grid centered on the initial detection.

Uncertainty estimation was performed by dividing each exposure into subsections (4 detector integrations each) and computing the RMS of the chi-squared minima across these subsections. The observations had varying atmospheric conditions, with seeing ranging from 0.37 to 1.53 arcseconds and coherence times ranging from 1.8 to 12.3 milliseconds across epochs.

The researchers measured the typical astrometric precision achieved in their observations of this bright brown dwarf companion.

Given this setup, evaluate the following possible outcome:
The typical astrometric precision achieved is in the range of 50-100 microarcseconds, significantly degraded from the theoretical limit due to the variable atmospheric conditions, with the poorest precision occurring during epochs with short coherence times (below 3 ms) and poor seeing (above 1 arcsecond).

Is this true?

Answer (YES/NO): NO